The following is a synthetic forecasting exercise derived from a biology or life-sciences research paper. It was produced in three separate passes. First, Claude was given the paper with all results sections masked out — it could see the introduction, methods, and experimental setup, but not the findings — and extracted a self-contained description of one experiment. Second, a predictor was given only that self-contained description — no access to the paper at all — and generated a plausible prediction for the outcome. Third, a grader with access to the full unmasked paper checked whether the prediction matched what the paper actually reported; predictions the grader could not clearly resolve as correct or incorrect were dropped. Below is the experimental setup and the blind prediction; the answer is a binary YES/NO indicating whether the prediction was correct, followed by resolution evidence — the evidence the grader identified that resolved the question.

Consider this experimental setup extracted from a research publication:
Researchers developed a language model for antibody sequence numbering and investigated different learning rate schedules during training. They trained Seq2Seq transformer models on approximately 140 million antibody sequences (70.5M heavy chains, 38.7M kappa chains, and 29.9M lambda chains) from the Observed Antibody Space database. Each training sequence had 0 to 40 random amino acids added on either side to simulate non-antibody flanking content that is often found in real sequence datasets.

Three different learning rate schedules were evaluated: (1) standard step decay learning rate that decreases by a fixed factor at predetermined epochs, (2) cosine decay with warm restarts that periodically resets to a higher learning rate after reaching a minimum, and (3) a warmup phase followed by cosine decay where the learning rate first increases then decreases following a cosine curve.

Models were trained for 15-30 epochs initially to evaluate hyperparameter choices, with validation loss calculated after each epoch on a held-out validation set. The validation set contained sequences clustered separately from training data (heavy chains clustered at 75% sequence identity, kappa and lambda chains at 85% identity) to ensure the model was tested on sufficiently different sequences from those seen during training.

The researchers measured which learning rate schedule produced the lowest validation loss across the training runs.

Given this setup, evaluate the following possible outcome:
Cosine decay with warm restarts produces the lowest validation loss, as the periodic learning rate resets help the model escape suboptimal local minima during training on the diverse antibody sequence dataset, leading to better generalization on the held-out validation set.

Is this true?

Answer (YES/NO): YES